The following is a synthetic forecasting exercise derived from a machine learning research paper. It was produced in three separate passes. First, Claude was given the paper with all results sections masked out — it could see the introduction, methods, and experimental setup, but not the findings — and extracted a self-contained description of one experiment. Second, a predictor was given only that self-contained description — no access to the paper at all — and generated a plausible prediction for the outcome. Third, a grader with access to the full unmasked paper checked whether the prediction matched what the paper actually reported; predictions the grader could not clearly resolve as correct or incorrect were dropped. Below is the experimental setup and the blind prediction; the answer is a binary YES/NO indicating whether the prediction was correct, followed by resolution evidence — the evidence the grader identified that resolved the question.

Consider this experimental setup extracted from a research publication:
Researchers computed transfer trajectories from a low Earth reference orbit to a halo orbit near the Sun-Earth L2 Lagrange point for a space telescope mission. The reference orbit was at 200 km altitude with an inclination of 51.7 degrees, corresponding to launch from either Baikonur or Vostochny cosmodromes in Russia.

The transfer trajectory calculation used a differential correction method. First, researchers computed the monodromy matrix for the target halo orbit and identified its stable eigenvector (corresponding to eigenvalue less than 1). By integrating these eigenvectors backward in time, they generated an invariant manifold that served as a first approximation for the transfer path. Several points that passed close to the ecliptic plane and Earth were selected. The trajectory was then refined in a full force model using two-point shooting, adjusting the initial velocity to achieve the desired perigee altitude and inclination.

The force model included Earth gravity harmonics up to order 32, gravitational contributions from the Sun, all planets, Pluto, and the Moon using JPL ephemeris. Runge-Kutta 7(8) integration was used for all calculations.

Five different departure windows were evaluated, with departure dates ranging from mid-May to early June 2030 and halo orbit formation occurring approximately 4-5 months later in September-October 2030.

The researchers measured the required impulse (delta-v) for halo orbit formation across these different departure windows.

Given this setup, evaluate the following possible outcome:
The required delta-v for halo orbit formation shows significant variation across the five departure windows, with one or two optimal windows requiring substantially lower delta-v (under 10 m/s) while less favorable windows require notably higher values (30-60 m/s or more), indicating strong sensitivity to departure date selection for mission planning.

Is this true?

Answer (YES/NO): NO